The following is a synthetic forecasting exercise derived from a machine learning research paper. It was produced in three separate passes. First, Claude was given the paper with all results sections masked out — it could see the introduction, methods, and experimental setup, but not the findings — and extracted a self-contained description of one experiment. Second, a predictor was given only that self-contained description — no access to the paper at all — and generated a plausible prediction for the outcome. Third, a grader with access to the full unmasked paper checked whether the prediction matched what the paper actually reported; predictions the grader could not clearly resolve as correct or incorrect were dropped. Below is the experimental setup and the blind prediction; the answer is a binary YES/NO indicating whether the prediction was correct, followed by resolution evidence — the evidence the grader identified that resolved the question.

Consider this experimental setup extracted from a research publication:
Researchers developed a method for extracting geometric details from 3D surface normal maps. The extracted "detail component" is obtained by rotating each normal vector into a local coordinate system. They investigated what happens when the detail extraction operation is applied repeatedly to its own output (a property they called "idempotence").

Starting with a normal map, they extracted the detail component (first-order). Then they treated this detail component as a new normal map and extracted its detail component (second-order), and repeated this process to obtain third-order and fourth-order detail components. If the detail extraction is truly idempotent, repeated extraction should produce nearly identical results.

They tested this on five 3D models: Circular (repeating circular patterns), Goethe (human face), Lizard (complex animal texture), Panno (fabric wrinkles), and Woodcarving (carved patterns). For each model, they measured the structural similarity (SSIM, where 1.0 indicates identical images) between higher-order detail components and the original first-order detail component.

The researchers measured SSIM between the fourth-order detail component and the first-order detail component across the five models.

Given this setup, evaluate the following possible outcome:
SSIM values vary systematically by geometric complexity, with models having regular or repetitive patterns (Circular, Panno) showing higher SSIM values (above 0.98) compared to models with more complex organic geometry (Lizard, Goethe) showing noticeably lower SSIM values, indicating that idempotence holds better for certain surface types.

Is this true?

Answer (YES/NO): NO